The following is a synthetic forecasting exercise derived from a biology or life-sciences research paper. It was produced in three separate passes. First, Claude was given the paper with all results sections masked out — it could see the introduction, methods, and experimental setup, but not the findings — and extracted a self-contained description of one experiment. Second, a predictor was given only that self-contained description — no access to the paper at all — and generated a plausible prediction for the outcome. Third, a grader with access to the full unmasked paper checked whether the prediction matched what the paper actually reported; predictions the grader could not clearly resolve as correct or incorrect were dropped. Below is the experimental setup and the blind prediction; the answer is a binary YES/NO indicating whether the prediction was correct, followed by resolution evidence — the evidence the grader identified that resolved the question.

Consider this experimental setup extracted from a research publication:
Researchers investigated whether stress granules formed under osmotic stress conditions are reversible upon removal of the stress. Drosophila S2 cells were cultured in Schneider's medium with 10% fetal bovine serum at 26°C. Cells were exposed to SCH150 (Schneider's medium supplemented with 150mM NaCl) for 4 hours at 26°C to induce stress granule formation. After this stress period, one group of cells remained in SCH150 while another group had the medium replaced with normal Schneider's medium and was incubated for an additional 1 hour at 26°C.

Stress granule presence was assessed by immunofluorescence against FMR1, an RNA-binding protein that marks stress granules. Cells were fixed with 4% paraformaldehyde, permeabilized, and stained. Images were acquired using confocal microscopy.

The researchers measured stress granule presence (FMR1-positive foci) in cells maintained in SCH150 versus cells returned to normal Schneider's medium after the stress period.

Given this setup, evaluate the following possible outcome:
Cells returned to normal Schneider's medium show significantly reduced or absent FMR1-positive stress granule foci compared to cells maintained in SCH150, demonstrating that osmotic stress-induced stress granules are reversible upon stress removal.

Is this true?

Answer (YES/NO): YES